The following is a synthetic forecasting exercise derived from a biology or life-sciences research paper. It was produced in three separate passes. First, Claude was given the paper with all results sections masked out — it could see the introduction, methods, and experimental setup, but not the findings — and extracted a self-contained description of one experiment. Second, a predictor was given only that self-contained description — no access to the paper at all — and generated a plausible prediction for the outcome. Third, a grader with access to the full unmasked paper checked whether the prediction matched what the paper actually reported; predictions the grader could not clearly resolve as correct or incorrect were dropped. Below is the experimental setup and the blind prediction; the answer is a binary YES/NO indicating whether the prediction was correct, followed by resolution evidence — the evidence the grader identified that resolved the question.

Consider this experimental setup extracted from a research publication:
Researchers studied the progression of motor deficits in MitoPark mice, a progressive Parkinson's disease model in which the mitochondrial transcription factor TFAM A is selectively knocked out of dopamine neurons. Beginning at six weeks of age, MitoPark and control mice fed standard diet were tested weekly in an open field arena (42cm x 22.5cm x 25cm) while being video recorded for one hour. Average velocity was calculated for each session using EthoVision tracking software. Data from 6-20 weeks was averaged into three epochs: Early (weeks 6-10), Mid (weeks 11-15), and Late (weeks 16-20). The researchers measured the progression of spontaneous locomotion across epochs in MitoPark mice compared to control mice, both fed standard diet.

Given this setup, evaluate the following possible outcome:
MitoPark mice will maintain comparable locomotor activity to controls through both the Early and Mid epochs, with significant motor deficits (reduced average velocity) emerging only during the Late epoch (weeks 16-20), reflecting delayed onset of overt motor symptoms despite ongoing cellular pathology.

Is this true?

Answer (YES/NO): NO